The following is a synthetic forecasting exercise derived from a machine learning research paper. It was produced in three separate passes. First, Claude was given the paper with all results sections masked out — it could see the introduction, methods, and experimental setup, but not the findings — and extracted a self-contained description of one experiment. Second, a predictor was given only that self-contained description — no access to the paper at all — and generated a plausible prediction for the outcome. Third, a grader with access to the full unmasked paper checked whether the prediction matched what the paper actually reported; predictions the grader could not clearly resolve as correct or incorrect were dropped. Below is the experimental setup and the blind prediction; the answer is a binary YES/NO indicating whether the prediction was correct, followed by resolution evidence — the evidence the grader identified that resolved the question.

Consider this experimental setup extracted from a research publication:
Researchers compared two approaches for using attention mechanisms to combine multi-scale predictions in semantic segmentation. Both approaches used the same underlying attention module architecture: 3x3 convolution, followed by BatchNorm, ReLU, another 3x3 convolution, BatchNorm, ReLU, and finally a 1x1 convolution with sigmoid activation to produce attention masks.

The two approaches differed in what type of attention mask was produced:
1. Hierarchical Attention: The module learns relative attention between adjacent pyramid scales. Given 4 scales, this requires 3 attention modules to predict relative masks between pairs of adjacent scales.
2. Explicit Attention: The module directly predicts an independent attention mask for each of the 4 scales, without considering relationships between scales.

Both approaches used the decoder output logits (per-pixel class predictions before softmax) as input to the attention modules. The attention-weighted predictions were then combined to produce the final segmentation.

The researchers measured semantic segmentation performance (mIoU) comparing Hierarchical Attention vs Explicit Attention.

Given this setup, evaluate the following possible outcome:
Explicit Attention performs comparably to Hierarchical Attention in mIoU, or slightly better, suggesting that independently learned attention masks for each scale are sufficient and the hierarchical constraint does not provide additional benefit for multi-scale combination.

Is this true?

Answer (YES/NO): NO